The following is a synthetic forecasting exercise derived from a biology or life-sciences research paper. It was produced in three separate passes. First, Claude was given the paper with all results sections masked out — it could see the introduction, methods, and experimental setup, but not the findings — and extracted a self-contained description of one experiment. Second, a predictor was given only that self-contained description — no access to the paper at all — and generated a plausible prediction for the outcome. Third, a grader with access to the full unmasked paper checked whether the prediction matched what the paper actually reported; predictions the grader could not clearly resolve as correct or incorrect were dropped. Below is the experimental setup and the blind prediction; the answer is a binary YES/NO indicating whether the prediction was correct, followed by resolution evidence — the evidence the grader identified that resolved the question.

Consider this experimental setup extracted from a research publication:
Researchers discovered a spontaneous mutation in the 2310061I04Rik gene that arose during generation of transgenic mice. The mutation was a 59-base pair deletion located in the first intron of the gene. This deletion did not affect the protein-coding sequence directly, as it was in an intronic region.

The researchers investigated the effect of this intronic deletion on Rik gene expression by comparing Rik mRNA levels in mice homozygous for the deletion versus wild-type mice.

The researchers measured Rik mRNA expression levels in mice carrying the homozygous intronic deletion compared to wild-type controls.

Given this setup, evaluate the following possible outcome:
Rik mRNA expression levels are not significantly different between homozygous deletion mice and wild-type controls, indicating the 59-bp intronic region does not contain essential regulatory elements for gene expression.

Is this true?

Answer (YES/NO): NO